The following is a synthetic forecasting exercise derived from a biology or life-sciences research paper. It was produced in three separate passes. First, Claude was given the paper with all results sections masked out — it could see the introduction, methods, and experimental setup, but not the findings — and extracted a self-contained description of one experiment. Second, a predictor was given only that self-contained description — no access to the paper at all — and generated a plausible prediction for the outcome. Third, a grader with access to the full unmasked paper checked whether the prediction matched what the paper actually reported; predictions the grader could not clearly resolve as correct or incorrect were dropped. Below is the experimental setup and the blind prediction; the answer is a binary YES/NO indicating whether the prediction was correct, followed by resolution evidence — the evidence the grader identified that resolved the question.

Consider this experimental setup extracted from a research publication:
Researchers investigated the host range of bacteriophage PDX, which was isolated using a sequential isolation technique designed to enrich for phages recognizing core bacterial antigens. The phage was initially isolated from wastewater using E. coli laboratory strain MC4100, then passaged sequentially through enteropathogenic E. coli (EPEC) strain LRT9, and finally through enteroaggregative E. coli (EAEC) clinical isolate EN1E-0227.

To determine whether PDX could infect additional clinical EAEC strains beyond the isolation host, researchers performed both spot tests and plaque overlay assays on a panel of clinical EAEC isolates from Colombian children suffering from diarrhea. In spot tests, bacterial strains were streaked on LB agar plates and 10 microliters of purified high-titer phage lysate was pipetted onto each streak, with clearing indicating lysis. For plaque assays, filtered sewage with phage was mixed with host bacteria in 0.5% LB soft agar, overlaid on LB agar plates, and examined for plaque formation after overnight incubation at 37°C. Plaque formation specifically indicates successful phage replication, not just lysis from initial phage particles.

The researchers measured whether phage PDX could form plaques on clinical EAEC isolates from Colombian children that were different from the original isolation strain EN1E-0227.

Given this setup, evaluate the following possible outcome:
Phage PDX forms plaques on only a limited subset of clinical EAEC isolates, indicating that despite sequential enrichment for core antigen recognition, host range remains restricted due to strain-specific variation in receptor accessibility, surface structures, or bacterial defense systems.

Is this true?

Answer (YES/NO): YES